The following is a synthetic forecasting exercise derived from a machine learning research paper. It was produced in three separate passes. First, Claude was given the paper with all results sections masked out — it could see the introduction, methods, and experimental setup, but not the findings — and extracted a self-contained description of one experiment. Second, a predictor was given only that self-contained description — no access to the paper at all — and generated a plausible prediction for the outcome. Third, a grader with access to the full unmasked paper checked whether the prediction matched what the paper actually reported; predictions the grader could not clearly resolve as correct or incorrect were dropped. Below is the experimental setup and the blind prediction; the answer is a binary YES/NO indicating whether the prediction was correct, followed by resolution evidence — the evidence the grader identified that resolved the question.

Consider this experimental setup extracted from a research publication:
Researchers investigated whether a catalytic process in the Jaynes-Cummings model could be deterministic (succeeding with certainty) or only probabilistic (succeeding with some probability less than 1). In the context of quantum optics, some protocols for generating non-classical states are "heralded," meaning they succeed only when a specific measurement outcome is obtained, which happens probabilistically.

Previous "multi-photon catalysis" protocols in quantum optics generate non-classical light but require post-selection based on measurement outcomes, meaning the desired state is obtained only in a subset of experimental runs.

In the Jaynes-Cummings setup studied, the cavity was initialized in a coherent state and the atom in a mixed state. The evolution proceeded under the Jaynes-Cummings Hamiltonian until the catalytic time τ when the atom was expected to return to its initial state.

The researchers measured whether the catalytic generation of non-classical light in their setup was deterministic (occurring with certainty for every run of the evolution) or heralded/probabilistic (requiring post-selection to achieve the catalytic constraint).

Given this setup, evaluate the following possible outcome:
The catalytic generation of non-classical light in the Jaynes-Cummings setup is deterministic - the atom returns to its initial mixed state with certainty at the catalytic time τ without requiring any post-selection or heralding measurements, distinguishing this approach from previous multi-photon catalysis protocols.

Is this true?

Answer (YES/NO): YES